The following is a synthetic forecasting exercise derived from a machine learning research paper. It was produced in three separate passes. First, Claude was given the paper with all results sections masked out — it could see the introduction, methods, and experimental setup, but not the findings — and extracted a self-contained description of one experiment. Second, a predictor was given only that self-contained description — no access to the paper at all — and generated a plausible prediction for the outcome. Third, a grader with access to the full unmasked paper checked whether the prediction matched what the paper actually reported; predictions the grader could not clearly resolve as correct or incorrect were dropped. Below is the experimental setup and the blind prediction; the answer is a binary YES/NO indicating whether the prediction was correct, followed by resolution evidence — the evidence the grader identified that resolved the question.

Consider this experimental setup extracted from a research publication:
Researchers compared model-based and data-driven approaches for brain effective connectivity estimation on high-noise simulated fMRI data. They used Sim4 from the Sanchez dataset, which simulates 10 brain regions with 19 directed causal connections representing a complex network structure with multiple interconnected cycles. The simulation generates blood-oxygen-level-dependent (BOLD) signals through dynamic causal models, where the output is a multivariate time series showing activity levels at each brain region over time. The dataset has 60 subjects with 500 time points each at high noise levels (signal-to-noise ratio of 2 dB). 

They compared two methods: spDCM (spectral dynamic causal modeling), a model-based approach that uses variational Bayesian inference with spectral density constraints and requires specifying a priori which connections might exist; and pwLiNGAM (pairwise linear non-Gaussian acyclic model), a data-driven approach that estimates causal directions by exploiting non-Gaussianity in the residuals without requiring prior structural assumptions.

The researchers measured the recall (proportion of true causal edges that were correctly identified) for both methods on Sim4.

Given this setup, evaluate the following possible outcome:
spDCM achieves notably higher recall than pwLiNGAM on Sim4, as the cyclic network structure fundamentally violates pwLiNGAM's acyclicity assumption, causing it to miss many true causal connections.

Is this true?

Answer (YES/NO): NO